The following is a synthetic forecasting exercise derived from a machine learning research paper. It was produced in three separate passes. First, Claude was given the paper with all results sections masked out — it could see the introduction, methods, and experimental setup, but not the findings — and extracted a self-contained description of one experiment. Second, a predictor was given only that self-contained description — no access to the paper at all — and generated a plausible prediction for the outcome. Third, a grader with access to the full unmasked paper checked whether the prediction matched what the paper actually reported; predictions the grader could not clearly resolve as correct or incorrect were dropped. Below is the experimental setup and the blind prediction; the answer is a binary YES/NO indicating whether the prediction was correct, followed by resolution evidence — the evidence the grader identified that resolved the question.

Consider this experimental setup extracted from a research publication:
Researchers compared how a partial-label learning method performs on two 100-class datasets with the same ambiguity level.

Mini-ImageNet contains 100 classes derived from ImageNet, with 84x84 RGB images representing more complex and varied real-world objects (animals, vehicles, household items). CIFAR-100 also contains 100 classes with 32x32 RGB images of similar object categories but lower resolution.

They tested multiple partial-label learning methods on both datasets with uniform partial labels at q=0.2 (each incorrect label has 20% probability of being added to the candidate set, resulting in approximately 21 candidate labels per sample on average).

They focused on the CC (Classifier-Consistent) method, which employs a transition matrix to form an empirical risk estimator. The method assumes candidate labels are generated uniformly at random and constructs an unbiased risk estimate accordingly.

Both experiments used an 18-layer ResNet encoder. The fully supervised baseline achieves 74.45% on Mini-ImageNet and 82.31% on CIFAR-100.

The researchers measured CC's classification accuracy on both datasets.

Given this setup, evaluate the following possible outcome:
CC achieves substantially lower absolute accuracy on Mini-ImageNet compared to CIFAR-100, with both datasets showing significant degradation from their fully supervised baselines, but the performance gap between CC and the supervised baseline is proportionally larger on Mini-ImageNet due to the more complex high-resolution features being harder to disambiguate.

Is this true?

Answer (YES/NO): YES